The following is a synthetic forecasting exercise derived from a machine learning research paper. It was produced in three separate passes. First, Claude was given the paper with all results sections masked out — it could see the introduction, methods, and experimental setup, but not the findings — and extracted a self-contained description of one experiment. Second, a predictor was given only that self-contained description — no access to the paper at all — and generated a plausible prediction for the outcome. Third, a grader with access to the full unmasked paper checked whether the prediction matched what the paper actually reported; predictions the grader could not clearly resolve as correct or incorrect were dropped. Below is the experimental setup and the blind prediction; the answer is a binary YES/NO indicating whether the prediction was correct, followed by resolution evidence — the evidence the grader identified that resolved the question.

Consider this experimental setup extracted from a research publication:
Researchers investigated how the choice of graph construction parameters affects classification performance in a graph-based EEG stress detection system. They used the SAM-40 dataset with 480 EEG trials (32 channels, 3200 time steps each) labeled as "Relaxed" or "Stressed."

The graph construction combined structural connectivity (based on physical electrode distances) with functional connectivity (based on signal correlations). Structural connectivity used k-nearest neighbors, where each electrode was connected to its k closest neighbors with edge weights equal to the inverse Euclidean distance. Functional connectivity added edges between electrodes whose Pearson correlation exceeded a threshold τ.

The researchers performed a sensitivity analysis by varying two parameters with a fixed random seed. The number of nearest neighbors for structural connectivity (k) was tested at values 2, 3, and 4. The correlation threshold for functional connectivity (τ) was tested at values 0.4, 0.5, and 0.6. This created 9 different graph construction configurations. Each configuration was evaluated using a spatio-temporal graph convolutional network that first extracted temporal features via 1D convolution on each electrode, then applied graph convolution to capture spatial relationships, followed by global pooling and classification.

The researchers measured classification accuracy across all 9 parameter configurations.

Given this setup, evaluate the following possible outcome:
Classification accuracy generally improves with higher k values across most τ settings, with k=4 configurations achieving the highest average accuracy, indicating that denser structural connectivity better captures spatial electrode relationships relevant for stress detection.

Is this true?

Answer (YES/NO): NO